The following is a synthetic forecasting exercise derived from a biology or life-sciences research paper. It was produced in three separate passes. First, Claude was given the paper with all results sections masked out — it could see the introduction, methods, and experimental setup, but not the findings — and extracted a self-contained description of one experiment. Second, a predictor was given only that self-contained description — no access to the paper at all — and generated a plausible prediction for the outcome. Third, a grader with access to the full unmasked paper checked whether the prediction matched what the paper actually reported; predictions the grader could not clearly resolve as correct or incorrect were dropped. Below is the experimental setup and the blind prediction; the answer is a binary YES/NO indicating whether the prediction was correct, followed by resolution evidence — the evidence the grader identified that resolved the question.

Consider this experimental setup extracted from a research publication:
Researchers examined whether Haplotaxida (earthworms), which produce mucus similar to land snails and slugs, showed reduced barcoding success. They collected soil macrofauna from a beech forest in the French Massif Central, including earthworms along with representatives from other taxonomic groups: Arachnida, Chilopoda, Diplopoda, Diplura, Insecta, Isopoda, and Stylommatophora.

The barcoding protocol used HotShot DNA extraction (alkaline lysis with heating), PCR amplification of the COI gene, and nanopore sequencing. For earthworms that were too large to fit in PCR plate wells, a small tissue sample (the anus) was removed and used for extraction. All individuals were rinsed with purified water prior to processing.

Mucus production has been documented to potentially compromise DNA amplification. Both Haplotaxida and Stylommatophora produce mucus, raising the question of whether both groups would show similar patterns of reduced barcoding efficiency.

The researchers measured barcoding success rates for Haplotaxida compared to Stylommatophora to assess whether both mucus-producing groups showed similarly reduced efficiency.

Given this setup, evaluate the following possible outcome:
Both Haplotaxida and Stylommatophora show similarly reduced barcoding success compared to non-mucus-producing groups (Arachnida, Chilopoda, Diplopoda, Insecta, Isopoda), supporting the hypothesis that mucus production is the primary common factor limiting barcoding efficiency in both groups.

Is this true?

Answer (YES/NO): NO